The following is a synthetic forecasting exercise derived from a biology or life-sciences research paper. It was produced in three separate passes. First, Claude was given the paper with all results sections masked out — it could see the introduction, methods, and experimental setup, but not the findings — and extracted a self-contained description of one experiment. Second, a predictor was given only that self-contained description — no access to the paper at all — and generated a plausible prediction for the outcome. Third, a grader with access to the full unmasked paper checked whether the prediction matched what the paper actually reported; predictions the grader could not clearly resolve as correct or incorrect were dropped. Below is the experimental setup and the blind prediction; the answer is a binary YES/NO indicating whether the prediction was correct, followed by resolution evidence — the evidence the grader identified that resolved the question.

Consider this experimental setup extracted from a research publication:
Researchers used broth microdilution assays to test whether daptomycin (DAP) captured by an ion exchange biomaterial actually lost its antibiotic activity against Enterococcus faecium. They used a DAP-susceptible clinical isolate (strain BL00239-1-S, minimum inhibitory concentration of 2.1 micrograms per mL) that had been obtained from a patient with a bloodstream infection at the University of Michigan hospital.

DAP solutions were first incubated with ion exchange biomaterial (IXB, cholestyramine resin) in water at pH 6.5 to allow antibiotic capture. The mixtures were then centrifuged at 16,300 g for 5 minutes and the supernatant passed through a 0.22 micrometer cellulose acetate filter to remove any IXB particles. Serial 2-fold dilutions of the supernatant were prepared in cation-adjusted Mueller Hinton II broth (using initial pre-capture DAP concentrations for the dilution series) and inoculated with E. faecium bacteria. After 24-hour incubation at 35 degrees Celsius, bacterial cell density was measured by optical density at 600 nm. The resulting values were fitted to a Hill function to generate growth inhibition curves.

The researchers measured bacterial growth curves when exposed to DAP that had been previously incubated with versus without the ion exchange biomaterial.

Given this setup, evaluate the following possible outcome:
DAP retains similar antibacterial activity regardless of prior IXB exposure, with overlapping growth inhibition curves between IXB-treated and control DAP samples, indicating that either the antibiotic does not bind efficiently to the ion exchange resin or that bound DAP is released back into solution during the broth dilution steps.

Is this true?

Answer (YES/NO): NO